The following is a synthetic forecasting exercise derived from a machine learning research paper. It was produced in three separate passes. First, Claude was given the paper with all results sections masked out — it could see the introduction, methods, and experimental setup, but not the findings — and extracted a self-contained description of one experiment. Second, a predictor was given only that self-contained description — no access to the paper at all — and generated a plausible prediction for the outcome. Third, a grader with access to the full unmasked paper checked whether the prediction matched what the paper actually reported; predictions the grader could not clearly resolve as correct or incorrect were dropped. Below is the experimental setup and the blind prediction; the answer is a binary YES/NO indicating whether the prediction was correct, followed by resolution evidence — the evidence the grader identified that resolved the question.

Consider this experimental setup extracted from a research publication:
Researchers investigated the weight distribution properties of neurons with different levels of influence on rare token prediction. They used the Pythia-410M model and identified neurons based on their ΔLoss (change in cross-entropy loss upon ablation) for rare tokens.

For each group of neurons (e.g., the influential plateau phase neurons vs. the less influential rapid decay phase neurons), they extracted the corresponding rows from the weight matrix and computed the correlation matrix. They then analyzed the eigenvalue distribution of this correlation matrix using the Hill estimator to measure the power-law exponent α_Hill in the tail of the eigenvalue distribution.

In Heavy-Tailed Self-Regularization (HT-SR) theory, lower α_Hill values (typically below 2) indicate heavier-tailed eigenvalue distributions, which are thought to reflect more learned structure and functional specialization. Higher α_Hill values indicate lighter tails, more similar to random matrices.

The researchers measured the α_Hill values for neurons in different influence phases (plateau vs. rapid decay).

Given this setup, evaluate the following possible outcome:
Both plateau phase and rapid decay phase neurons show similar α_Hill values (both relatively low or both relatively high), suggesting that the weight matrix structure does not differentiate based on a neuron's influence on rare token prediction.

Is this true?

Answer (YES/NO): NO